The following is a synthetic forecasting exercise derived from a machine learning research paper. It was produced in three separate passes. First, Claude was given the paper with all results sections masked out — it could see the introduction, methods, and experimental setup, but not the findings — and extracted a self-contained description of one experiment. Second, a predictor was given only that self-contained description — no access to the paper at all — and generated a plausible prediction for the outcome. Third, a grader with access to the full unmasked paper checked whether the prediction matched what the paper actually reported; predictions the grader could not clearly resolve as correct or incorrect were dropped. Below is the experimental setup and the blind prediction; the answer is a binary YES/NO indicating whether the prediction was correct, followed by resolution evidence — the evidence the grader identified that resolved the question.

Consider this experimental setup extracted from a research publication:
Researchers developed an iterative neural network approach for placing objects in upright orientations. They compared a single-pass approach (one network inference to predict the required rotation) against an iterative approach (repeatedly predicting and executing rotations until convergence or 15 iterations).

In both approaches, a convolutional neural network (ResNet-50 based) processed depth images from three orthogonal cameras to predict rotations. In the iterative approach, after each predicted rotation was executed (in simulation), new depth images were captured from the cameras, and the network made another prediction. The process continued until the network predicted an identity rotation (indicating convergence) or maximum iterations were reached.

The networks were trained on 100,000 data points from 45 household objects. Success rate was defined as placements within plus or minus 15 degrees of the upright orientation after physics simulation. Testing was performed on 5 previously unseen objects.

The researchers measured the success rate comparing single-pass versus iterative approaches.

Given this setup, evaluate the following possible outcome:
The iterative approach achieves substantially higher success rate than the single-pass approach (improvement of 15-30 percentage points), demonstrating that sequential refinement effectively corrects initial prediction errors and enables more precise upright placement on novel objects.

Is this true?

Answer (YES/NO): NO